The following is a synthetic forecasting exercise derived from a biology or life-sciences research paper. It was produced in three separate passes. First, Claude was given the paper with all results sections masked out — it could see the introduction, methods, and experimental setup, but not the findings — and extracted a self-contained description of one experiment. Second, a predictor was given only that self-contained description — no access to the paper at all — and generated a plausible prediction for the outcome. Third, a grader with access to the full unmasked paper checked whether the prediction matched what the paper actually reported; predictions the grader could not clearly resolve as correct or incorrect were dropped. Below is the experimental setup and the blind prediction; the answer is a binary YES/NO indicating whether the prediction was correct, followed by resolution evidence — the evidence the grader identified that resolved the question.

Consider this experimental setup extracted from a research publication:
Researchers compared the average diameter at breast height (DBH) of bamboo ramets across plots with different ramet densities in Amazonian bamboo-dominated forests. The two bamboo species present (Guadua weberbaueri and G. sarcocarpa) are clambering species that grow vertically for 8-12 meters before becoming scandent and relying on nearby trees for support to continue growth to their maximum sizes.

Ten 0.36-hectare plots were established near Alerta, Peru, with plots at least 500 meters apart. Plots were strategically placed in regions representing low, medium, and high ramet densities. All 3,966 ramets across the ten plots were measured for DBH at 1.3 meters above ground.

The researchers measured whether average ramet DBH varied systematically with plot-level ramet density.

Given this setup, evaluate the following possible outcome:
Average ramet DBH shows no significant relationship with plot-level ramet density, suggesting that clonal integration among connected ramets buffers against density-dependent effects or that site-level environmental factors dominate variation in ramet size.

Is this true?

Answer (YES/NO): NO